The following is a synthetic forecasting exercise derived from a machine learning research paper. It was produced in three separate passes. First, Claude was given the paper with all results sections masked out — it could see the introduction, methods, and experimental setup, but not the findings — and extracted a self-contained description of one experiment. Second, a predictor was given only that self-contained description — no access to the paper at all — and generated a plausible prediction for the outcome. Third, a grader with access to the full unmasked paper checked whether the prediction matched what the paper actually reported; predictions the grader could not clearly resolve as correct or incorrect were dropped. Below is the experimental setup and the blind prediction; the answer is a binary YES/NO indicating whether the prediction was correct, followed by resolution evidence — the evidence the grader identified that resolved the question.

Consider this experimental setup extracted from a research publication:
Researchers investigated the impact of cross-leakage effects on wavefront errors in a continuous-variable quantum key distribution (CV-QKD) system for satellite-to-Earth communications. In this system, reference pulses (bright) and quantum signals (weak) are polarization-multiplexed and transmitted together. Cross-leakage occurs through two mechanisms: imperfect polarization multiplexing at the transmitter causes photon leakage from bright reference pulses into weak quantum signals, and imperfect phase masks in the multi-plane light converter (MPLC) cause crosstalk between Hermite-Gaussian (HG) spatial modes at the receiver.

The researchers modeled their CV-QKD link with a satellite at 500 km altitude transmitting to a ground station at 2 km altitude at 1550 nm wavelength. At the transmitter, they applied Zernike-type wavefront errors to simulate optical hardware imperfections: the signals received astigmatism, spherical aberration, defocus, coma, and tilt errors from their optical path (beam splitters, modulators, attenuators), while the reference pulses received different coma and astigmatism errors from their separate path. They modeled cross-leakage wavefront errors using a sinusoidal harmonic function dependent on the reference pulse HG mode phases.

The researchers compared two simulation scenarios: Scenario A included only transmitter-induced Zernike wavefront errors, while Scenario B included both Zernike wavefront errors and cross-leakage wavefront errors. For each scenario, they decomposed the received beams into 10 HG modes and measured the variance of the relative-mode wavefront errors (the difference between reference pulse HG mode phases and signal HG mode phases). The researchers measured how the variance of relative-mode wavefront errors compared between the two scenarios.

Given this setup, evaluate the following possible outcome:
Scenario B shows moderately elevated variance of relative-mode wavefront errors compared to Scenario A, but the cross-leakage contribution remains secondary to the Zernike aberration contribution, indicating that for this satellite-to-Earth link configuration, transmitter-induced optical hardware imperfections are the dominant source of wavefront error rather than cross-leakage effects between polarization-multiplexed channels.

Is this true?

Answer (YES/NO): NO